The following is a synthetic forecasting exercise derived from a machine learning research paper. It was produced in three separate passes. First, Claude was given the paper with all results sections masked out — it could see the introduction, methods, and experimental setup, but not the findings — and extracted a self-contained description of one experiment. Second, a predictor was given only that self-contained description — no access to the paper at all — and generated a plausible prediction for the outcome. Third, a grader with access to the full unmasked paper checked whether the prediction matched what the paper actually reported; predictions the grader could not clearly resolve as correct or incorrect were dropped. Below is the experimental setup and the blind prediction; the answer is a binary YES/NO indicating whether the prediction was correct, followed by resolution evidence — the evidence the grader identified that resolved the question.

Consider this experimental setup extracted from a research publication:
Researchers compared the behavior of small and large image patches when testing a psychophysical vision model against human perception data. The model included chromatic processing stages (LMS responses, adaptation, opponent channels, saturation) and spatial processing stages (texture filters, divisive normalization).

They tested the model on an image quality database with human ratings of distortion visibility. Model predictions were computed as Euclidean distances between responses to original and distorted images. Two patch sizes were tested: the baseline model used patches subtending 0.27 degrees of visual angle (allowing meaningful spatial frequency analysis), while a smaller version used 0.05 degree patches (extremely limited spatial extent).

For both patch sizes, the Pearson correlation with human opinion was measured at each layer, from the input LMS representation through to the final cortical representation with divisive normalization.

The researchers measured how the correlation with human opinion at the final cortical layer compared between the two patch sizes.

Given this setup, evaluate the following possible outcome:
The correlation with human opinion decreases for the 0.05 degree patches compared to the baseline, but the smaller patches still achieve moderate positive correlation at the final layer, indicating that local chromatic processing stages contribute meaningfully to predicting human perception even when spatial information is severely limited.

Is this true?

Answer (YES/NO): YES